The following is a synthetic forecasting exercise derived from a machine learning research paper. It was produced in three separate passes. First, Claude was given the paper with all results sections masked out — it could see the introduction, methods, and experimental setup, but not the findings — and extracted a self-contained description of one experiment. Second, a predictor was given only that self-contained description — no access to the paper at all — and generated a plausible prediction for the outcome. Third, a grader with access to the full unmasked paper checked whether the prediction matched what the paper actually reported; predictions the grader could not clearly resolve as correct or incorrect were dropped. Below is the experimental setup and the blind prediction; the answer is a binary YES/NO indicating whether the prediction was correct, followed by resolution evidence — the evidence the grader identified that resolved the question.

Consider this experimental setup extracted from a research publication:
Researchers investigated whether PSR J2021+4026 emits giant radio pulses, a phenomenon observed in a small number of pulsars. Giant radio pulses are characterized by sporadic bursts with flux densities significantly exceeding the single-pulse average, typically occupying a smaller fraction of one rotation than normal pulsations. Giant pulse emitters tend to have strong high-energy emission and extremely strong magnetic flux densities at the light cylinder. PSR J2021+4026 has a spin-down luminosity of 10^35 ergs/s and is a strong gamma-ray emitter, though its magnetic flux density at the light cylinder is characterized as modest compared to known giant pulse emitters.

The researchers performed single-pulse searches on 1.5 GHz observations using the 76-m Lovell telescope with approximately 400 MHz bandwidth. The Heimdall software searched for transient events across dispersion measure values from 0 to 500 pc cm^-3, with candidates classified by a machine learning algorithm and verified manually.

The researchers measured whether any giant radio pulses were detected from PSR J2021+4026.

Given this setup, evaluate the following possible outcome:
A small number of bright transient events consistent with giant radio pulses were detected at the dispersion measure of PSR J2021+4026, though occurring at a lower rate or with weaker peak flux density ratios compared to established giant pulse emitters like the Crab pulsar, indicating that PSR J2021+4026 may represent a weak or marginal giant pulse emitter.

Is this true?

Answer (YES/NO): NO